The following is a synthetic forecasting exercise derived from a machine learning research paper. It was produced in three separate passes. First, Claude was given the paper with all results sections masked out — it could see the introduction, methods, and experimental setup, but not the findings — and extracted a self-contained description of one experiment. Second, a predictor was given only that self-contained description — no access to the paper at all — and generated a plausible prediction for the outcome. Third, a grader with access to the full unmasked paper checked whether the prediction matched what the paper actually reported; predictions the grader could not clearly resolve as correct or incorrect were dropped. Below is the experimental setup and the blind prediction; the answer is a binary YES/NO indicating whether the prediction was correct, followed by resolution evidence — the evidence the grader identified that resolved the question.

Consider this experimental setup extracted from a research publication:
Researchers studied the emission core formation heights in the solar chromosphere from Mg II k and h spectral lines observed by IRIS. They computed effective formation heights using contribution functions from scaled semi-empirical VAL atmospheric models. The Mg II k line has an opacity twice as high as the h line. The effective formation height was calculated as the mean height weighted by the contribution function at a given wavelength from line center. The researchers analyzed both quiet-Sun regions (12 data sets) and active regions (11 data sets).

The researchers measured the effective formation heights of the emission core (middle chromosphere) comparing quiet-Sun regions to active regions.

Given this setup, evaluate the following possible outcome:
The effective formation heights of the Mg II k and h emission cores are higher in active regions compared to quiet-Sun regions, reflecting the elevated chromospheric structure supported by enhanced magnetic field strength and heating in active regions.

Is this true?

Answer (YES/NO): YES